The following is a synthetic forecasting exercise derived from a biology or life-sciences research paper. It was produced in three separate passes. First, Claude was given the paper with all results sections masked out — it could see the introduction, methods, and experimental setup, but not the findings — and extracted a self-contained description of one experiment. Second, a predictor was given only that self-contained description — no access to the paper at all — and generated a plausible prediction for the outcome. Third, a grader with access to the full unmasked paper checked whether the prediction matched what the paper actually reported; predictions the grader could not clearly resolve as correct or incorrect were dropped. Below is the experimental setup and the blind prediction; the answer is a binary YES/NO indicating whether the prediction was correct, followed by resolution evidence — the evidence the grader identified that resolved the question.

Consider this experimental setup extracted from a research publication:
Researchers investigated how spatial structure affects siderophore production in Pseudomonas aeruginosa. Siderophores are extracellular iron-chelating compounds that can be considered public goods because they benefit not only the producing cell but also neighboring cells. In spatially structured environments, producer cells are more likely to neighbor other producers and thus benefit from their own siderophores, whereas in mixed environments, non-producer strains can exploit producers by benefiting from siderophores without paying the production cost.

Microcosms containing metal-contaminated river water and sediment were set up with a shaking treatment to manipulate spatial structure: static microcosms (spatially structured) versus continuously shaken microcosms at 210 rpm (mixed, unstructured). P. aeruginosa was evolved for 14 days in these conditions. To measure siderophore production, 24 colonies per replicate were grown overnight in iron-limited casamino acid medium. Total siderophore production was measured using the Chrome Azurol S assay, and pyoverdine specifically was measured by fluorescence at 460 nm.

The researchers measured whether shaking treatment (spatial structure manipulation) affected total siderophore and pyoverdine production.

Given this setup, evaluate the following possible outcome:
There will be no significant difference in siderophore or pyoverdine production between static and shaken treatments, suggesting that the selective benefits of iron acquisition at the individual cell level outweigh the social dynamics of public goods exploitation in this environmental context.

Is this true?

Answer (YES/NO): YES